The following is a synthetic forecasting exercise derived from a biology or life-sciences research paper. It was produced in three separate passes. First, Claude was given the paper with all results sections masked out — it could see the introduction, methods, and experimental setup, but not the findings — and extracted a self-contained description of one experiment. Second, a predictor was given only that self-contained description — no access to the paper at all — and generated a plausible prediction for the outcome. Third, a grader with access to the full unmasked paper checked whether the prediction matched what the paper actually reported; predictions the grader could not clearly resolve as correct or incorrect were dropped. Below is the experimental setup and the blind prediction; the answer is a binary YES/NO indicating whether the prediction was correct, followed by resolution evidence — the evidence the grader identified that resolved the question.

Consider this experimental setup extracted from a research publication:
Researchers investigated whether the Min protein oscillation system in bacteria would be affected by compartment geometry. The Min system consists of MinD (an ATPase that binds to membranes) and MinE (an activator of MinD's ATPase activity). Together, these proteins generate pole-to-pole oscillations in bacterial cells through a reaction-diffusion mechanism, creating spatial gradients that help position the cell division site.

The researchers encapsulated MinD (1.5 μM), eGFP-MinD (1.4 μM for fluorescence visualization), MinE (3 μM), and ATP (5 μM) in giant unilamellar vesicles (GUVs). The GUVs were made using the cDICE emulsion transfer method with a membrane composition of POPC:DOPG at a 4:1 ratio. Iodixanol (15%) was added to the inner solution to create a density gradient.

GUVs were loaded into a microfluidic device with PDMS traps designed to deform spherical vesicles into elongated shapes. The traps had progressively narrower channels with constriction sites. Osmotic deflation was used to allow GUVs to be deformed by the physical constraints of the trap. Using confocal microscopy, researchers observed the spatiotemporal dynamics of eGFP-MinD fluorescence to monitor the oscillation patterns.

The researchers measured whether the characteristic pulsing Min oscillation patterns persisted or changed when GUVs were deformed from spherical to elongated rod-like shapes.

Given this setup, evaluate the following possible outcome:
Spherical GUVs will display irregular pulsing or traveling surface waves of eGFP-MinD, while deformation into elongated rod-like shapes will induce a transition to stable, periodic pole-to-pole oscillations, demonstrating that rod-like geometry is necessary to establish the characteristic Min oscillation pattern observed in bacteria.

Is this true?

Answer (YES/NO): NO